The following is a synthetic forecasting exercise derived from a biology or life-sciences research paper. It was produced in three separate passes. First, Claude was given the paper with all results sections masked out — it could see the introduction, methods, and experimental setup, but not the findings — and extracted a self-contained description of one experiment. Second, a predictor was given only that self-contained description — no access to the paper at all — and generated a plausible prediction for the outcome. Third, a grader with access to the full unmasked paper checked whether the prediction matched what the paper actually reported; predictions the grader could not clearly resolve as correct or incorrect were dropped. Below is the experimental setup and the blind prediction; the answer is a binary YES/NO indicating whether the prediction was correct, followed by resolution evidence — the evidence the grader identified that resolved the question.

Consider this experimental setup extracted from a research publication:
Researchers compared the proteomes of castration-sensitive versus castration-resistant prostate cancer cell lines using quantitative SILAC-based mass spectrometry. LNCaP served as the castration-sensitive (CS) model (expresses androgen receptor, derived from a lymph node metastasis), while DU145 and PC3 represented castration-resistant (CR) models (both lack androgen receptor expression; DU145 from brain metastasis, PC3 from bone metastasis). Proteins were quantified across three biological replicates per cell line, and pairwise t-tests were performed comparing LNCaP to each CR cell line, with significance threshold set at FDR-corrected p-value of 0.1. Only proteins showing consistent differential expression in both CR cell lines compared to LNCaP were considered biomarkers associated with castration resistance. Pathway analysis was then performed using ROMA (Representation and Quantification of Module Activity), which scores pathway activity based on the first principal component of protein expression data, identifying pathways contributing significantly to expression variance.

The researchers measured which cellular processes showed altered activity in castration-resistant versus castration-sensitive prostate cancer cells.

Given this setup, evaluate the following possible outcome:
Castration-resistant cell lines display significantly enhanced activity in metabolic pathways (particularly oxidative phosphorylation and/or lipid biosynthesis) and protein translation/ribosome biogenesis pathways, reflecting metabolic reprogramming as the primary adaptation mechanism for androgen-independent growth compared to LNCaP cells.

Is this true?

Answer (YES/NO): NO